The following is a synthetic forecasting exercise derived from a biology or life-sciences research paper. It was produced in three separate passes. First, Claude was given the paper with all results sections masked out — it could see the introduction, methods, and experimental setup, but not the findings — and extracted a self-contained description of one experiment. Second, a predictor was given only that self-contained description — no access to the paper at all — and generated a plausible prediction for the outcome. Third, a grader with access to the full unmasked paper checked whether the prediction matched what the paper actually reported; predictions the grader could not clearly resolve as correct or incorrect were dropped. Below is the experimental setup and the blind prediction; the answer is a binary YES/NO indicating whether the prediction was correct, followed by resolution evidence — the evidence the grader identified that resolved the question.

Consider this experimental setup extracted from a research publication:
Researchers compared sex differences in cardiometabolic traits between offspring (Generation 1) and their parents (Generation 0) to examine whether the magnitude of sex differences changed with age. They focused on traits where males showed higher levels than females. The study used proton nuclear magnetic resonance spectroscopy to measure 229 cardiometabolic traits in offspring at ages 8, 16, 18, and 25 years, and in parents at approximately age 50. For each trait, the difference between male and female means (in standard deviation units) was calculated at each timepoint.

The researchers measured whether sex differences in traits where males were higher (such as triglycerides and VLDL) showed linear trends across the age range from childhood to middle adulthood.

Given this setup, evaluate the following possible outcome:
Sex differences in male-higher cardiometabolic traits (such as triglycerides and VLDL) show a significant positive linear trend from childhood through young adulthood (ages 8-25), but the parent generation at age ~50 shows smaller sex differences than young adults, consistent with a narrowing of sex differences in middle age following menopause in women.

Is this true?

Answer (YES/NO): NO